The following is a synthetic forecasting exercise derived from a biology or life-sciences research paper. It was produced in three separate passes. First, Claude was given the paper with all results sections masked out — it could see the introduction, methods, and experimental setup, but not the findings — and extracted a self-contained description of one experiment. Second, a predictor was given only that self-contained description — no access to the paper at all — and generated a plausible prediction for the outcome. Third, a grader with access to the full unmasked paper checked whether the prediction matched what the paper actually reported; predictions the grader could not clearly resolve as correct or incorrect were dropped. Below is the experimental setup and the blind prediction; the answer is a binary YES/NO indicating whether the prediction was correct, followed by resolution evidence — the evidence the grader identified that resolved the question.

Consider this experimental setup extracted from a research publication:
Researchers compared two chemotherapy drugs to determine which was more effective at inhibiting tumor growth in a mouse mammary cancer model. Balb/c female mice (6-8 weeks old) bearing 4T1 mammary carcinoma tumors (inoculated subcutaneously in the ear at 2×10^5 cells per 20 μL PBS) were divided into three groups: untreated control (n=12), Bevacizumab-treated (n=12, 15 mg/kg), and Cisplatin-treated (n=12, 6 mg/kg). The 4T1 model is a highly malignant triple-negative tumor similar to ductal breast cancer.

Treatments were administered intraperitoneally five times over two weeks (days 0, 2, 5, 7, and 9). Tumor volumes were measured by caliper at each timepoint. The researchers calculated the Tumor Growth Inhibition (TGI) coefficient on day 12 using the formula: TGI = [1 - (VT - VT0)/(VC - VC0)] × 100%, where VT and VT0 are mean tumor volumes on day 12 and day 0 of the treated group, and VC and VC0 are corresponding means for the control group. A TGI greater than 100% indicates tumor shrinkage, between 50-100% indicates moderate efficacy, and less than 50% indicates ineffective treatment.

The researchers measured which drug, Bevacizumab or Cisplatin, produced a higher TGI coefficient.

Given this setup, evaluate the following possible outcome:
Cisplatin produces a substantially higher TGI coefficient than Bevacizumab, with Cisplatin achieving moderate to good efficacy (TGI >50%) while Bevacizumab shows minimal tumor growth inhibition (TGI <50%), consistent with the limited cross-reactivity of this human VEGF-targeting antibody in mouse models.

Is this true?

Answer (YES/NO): NO